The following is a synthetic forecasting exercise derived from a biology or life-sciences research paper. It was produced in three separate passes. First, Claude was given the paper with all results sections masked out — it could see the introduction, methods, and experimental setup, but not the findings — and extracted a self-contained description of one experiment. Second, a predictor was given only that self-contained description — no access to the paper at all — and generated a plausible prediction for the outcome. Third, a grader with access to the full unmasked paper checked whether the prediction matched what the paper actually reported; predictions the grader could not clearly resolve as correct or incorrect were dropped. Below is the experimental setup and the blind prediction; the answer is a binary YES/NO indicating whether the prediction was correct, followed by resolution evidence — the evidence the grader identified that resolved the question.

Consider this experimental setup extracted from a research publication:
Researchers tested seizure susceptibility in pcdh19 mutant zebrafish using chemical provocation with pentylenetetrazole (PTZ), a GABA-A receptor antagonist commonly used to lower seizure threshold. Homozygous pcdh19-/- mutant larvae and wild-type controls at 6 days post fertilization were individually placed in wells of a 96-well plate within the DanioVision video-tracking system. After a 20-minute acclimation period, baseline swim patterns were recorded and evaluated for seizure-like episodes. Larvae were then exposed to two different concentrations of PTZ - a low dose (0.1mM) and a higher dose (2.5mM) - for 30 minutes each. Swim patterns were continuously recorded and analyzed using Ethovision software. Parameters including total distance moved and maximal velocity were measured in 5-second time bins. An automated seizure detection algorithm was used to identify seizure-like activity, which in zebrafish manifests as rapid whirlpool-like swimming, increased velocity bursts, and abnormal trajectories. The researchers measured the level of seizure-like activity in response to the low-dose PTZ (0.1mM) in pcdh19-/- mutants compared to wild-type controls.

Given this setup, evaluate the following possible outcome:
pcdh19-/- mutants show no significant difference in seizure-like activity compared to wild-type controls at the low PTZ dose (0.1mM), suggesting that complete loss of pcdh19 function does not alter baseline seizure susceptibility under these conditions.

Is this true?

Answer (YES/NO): YES